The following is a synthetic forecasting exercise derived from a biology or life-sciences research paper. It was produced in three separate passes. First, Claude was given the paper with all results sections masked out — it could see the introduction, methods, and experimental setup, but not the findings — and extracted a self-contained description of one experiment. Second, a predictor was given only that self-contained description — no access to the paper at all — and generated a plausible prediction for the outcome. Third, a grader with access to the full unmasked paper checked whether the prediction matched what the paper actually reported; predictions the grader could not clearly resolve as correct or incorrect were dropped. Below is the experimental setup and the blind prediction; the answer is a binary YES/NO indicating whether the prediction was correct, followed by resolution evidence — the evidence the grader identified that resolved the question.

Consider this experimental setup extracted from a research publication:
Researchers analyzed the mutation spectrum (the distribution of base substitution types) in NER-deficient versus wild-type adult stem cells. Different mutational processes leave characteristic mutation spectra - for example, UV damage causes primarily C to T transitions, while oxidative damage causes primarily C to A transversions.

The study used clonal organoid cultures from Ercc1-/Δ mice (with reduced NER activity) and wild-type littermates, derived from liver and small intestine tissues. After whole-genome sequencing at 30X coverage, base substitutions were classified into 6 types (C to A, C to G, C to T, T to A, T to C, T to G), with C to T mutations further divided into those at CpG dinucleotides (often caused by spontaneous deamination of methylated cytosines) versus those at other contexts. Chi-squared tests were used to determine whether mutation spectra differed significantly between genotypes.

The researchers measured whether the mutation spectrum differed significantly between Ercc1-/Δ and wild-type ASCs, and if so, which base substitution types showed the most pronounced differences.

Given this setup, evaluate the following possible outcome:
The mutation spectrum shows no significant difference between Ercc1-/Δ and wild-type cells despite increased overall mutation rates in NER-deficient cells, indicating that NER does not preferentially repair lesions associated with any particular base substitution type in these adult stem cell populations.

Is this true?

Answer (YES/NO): NO